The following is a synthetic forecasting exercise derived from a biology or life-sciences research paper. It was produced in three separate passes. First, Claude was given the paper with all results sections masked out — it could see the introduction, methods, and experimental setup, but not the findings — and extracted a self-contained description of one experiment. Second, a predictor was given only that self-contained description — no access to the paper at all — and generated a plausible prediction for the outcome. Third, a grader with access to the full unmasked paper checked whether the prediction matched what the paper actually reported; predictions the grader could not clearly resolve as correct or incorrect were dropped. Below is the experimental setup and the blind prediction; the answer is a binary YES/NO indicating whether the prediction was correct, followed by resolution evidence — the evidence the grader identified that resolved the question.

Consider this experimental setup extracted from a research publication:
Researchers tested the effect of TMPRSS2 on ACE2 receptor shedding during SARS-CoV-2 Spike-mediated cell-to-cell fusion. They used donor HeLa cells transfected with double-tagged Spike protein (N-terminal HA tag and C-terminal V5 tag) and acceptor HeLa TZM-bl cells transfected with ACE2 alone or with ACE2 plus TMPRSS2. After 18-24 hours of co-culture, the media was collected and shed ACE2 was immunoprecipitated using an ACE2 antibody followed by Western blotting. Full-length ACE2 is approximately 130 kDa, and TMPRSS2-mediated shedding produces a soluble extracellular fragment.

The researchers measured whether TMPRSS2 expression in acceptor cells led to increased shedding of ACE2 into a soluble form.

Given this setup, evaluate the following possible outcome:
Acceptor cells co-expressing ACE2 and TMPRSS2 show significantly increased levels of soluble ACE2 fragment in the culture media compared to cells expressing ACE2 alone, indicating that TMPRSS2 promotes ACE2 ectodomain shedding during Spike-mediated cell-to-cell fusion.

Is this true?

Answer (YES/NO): YES